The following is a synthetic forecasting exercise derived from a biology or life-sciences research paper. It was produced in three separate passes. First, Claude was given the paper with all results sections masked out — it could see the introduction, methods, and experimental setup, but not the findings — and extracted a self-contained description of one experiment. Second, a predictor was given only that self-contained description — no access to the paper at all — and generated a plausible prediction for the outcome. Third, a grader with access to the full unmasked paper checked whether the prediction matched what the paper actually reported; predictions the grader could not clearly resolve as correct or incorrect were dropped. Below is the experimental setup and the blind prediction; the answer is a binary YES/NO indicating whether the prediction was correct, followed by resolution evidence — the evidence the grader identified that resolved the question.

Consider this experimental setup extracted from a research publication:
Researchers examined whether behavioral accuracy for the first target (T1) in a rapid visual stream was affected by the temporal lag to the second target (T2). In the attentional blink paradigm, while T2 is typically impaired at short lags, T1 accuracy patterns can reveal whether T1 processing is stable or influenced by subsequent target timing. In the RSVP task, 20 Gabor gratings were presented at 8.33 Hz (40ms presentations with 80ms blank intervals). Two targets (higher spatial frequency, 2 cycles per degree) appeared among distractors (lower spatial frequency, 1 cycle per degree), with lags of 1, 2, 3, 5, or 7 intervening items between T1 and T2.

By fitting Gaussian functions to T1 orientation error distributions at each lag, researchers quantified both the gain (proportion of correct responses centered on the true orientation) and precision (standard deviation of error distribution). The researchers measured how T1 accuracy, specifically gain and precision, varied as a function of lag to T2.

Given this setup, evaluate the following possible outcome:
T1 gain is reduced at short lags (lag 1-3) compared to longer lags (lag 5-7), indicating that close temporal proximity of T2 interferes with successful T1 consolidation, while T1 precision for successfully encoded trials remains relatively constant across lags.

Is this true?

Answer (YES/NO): NO